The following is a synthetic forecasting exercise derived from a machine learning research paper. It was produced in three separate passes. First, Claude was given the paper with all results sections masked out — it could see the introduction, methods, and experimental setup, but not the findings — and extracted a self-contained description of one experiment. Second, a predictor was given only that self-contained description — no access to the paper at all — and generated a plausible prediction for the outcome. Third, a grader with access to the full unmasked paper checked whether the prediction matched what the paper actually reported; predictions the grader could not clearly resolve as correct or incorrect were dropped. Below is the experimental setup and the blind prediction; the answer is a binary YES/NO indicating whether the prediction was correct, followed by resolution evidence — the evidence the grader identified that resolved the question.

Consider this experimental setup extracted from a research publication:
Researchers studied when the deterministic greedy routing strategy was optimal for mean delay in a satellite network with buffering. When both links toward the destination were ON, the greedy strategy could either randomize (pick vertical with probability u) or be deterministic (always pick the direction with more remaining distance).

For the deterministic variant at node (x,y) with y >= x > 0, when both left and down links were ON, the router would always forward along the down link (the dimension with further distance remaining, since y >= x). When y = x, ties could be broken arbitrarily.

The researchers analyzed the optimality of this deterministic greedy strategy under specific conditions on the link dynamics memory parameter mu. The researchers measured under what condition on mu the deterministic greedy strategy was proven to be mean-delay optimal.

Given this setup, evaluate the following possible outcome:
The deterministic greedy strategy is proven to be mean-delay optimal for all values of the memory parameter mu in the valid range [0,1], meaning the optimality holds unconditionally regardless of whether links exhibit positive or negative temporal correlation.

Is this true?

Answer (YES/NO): NO